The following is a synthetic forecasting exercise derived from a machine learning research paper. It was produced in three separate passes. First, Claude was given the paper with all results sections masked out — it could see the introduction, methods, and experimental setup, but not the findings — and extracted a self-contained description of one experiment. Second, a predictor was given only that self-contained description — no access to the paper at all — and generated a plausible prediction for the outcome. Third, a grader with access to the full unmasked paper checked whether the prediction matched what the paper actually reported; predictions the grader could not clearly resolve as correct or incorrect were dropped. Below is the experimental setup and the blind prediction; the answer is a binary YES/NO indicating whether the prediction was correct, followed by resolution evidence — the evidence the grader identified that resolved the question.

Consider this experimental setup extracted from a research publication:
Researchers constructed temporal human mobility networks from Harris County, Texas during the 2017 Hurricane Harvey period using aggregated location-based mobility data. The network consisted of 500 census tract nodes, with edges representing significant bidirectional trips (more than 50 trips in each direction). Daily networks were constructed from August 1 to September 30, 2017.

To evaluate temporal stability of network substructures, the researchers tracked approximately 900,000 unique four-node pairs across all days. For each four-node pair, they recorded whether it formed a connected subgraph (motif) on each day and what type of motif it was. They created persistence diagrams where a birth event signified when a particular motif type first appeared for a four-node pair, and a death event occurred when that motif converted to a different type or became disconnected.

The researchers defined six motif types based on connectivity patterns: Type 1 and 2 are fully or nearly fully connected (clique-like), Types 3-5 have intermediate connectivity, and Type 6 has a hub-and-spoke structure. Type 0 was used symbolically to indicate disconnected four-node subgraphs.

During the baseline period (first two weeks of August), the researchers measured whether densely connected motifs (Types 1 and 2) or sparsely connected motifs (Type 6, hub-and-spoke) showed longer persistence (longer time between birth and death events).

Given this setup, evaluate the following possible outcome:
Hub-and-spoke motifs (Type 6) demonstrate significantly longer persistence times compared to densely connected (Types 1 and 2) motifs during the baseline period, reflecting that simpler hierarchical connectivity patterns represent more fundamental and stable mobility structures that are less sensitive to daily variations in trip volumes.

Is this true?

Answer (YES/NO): NO